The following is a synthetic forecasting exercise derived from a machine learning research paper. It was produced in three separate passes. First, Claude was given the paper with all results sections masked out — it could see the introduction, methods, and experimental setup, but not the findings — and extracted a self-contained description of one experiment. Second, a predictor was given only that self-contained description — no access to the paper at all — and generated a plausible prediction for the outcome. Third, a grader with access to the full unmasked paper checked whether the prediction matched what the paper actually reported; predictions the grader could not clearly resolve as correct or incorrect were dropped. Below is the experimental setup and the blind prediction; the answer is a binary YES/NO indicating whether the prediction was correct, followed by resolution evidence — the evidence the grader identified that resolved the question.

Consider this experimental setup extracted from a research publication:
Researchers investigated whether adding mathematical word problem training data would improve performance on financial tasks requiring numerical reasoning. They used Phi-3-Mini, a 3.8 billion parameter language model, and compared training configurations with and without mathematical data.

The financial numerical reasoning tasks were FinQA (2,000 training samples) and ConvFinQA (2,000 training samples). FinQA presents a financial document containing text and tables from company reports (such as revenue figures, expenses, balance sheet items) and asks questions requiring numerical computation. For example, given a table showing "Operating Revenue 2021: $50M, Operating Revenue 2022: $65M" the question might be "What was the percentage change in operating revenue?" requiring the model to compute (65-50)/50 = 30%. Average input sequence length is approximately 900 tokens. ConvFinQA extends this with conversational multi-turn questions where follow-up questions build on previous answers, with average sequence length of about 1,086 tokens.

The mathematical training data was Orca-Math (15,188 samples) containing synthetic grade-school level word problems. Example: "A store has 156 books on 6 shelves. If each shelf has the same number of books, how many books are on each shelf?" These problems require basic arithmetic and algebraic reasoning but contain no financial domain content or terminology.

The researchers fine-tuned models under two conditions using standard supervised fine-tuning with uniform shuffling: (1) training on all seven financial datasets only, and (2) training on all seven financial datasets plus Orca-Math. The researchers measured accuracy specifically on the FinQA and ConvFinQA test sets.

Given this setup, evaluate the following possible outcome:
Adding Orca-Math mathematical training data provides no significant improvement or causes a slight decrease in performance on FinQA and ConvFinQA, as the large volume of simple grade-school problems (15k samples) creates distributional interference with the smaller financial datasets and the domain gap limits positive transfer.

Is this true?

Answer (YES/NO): NO